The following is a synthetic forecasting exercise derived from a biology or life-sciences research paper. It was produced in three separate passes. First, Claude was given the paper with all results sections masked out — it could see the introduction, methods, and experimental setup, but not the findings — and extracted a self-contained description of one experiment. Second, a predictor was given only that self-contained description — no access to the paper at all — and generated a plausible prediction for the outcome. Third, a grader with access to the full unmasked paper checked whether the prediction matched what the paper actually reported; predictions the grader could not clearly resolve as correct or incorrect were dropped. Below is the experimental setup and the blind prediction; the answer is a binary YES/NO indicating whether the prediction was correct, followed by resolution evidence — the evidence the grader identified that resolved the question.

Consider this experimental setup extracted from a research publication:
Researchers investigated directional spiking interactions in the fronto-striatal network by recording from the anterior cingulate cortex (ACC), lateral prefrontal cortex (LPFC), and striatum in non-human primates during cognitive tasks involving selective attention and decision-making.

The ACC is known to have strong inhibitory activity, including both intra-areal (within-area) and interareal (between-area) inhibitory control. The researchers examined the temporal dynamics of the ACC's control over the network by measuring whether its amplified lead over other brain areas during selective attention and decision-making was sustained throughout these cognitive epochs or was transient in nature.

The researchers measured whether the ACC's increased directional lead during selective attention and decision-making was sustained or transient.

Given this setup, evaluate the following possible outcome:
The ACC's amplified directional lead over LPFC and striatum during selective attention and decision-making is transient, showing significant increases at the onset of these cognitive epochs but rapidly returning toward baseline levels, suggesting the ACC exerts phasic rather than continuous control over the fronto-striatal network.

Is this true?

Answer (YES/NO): YES